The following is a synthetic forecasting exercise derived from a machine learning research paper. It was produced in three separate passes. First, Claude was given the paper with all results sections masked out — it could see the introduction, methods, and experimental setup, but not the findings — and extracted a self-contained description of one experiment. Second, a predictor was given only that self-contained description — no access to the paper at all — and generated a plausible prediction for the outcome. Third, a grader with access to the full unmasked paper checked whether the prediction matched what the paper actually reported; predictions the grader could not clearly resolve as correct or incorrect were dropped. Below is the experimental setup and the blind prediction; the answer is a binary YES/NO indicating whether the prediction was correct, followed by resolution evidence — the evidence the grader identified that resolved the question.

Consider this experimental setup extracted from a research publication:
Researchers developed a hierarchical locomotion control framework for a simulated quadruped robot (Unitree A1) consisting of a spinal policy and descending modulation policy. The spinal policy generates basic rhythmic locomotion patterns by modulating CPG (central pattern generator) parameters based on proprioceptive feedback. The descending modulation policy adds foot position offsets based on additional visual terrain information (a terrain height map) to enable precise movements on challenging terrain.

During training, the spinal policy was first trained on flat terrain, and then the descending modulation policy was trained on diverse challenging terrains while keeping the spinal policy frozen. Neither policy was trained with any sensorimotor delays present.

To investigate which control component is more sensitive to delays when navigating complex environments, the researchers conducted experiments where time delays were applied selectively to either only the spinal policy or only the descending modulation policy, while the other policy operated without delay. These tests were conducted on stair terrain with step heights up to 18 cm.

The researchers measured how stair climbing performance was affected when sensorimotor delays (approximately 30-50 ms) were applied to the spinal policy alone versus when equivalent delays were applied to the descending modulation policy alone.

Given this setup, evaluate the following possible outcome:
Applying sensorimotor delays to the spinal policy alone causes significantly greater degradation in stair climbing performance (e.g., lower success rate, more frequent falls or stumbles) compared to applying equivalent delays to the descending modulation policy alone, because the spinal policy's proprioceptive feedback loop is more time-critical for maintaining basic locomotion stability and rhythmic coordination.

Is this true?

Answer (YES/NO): NO